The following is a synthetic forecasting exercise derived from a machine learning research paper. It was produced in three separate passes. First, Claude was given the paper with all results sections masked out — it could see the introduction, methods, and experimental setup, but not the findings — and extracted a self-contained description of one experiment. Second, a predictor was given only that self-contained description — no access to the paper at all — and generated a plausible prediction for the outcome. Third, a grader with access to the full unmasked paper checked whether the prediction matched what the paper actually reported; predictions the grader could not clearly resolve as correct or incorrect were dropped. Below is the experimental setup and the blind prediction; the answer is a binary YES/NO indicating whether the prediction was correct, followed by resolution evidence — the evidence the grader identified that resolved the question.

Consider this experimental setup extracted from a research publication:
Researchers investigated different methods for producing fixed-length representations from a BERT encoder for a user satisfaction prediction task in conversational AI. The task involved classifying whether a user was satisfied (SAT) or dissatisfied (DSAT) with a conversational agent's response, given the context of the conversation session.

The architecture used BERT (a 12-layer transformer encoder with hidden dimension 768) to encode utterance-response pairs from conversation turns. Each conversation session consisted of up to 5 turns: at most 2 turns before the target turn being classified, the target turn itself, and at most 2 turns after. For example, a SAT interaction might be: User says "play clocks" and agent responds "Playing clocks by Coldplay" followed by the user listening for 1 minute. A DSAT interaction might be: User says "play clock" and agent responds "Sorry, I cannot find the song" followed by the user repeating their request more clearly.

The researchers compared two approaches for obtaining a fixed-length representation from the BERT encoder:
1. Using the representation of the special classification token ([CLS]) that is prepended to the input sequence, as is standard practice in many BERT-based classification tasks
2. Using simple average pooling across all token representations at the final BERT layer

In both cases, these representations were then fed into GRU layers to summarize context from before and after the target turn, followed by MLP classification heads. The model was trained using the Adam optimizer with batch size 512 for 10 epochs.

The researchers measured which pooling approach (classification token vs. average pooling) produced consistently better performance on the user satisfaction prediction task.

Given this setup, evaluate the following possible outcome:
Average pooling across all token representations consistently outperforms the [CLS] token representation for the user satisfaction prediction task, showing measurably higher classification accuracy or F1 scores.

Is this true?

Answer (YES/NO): NO